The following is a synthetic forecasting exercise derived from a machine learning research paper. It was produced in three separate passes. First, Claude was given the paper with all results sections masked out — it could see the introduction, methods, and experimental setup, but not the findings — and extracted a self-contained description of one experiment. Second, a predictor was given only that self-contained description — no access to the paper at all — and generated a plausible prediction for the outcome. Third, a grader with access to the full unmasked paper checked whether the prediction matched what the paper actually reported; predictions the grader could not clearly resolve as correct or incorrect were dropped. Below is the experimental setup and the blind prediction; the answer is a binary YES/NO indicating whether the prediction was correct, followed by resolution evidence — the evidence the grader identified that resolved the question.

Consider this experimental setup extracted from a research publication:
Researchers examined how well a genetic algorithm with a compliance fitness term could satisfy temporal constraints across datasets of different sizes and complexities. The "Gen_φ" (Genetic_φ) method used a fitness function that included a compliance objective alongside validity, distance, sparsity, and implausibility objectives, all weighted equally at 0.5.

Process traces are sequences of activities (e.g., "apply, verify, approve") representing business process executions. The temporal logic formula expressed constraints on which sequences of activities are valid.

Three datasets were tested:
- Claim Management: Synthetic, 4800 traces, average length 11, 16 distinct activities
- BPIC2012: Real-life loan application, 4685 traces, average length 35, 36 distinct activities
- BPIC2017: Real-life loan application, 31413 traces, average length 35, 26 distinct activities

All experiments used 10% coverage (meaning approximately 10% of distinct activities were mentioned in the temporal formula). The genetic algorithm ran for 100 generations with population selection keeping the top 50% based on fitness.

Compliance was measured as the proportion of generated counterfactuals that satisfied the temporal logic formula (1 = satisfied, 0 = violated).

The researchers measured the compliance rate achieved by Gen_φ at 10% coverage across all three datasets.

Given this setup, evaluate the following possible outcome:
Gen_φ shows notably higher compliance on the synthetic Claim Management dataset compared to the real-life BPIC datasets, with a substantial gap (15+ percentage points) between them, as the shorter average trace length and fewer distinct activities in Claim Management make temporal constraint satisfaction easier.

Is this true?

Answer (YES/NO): NO